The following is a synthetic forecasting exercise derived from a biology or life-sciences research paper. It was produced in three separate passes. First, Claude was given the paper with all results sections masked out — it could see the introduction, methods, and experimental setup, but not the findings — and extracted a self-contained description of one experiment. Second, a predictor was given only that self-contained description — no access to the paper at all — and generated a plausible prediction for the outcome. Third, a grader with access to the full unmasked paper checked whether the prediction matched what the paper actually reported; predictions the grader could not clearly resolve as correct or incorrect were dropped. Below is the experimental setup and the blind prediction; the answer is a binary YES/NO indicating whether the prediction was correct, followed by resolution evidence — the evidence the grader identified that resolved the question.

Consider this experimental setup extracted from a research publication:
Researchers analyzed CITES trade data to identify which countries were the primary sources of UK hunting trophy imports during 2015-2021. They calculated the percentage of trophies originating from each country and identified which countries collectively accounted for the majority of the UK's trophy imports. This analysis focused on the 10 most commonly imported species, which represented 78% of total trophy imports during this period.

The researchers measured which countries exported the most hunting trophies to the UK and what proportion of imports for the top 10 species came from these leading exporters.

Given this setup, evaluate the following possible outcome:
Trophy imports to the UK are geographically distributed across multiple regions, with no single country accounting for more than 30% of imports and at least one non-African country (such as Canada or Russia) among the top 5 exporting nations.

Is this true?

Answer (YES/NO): YES